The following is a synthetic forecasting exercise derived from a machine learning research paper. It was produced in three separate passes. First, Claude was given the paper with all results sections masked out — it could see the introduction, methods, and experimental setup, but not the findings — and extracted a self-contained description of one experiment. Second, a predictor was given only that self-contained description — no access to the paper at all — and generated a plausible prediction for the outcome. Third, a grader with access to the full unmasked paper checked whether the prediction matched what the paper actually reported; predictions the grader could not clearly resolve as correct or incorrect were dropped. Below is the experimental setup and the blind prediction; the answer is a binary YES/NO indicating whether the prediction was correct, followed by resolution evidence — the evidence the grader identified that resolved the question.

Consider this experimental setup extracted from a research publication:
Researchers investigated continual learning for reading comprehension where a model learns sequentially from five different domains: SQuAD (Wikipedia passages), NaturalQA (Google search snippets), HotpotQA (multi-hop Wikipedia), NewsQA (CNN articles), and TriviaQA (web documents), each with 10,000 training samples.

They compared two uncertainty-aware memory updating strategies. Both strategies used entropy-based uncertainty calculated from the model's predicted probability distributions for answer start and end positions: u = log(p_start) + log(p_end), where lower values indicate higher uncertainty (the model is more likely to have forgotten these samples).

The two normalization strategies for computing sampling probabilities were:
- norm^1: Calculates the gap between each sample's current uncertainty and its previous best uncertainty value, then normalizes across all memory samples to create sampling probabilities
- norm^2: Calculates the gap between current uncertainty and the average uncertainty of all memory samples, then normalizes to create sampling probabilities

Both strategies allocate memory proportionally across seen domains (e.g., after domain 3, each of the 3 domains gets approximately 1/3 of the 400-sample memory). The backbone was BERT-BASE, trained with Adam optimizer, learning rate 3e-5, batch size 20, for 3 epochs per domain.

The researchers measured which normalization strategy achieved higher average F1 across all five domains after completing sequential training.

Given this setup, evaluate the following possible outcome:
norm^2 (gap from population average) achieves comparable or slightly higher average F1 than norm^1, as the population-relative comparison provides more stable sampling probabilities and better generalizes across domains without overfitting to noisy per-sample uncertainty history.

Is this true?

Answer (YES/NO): YES